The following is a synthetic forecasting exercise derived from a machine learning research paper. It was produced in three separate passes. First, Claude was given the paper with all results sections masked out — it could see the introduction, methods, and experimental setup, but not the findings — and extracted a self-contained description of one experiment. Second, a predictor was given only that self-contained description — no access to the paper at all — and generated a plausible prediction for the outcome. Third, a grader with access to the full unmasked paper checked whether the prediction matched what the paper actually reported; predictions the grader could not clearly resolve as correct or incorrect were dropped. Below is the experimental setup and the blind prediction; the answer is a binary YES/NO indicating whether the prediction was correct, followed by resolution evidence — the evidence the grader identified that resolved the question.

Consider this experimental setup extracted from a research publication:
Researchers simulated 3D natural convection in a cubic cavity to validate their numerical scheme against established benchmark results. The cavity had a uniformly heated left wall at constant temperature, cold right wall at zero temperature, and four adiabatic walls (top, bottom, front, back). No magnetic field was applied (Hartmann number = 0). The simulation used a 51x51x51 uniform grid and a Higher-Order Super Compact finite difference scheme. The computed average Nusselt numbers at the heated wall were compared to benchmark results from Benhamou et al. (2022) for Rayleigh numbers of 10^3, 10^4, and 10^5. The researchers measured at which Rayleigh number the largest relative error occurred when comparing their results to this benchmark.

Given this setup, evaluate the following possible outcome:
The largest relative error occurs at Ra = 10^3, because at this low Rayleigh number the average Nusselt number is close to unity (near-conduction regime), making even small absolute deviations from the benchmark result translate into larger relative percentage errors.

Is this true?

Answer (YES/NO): NO